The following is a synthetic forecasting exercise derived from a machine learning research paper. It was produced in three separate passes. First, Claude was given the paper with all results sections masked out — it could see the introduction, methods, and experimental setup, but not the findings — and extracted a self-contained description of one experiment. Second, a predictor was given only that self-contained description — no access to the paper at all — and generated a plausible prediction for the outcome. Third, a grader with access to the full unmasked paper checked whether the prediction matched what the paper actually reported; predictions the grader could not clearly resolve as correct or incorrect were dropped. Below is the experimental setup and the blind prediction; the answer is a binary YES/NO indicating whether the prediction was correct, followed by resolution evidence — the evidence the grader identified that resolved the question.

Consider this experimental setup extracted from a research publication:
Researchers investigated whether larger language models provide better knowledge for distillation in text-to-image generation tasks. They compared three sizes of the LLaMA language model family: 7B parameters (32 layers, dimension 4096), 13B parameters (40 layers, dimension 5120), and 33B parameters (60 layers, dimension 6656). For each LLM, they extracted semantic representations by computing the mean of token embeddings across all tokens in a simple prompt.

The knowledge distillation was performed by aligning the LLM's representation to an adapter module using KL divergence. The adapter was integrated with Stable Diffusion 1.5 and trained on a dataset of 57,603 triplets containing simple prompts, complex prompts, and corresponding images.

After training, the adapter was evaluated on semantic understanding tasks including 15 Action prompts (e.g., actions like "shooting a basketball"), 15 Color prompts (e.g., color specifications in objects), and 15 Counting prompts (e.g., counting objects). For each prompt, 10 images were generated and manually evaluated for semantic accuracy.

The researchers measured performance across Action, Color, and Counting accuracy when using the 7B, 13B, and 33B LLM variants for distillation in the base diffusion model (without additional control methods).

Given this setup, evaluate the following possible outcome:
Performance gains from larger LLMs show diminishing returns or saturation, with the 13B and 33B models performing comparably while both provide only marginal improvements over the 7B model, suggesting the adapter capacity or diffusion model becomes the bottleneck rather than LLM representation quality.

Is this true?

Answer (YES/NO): NO